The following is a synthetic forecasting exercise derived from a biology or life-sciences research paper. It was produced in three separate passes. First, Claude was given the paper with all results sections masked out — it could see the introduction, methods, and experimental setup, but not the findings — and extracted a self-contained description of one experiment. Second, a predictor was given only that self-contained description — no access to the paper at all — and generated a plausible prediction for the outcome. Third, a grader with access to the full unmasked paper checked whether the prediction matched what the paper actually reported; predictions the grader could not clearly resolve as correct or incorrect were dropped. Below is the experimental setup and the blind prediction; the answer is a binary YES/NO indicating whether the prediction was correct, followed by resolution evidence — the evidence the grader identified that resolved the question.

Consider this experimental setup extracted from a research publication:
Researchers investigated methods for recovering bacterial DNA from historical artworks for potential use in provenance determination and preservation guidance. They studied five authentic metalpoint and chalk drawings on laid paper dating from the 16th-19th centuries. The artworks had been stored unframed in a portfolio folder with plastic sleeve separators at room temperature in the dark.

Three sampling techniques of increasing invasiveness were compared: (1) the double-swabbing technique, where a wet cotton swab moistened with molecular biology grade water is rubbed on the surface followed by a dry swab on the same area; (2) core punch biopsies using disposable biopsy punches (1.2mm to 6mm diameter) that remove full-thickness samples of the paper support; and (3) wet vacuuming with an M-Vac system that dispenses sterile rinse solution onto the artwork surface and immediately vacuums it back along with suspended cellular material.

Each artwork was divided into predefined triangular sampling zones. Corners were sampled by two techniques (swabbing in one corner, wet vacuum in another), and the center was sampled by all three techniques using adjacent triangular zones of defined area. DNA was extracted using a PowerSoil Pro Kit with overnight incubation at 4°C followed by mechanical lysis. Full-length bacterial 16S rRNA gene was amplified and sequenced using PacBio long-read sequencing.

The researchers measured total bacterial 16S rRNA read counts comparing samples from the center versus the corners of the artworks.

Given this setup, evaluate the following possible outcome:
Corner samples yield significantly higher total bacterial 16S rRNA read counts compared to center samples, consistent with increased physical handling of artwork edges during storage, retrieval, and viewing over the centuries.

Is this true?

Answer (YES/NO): NO